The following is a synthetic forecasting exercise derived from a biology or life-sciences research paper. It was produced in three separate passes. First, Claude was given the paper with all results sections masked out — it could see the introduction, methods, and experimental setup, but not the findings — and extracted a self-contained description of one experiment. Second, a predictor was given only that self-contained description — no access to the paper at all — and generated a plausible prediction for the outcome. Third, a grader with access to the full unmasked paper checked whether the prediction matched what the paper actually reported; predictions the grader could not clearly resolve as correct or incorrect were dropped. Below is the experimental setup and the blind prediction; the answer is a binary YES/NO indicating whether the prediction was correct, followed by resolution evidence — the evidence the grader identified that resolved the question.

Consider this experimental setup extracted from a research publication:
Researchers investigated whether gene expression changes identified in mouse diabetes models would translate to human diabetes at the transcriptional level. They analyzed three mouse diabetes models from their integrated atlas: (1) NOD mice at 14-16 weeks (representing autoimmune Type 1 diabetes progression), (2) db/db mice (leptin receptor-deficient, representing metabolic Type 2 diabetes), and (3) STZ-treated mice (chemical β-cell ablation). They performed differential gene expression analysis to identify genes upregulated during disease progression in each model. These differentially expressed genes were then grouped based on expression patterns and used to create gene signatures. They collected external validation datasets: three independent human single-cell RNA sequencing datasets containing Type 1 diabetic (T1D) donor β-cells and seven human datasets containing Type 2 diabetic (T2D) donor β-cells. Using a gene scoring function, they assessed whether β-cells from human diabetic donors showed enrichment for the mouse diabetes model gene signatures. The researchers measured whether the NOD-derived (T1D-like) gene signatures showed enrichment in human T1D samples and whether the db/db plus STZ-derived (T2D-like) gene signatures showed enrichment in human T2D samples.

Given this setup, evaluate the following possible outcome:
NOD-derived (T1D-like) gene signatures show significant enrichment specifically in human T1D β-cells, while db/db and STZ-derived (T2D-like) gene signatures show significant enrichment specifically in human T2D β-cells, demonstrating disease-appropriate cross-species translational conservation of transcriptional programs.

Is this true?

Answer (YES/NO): NO